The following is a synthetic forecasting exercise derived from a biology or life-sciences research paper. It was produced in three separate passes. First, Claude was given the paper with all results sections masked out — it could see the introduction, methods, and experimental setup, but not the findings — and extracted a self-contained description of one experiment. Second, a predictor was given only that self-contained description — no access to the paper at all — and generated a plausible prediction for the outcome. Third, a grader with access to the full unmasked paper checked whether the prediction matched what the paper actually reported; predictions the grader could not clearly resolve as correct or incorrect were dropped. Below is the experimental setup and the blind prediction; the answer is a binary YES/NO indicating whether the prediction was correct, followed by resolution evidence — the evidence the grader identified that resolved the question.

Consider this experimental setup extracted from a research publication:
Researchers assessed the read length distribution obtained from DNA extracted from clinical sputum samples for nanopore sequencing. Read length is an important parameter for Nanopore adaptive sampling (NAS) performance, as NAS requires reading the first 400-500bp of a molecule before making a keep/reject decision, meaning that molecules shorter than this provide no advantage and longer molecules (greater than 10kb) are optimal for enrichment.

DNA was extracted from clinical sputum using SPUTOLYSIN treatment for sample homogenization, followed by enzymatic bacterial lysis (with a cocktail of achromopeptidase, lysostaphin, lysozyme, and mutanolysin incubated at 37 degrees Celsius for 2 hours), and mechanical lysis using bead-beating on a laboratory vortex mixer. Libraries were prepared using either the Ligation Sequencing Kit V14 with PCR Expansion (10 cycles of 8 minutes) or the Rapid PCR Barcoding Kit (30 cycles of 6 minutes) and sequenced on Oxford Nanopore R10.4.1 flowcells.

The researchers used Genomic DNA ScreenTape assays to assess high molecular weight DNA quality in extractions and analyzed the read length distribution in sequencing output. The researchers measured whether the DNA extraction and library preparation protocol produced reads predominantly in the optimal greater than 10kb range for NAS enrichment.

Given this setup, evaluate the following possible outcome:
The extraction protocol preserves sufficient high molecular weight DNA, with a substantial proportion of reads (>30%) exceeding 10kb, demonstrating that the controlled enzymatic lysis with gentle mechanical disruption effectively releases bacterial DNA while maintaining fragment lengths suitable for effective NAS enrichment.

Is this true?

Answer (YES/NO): NO